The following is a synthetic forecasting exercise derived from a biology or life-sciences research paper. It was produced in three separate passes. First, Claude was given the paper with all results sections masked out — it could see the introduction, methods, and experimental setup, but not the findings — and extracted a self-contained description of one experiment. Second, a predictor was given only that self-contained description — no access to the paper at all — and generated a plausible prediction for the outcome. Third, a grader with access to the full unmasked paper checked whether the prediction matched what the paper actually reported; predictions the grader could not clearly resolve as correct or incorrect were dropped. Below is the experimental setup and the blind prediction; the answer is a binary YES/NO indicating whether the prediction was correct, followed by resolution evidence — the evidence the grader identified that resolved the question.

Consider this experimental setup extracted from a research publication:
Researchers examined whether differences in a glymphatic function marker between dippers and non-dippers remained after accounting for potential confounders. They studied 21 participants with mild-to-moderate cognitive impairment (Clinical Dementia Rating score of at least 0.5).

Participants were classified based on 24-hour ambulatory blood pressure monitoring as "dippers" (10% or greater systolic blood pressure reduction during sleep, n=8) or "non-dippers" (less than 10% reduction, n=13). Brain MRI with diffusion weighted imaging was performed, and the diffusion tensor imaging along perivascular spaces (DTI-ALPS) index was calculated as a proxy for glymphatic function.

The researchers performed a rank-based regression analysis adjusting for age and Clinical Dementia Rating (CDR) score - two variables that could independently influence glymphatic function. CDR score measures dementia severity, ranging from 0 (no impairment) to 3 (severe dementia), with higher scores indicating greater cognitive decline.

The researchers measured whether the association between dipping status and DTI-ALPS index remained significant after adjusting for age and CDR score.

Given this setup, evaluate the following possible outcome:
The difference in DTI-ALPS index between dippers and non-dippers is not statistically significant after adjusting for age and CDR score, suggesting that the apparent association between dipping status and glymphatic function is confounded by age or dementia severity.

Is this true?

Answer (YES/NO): NO